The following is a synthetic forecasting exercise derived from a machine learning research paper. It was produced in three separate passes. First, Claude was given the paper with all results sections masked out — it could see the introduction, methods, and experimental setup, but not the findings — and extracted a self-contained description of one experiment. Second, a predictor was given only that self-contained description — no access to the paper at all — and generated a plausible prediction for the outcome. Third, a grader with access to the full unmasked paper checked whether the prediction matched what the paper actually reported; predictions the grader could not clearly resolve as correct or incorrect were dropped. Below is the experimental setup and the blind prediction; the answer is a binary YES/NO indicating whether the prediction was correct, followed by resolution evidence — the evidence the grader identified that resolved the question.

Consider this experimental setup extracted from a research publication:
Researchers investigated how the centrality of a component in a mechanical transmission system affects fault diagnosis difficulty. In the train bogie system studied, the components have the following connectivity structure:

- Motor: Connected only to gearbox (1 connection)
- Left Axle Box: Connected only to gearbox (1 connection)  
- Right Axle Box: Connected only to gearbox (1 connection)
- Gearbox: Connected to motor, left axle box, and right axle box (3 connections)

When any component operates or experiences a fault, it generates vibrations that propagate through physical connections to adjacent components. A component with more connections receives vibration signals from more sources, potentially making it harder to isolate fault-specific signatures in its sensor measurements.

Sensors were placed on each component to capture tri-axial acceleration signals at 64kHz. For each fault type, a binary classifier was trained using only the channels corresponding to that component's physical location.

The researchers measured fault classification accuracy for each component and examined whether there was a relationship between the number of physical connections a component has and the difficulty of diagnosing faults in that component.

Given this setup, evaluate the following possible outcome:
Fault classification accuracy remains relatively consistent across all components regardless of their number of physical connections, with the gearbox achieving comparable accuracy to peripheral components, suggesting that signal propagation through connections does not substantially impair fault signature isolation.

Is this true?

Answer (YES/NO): NO